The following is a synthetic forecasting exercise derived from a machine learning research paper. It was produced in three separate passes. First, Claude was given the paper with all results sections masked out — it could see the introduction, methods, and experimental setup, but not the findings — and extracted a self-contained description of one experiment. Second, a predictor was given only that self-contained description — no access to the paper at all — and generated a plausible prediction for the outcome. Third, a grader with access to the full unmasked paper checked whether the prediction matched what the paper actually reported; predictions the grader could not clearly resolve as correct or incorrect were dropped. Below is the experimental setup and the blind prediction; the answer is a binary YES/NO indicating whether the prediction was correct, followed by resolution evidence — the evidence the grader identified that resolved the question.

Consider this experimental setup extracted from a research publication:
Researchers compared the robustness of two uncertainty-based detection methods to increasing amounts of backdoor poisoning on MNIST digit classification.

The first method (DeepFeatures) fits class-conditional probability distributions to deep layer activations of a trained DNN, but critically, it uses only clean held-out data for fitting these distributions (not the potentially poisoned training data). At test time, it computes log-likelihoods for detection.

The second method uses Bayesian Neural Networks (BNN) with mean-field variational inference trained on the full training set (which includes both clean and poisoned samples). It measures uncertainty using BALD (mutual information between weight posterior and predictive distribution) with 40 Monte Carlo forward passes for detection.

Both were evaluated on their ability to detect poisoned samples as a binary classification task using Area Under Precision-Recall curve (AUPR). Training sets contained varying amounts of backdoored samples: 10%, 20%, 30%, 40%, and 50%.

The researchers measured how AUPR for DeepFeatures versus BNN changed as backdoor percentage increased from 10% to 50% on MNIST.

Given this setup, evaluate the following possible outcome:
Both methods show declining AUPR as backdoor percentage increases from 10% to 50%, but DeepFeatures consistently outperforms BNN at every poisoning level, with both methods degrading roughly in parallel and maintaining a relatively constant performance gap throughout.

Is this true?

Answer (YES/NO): NO